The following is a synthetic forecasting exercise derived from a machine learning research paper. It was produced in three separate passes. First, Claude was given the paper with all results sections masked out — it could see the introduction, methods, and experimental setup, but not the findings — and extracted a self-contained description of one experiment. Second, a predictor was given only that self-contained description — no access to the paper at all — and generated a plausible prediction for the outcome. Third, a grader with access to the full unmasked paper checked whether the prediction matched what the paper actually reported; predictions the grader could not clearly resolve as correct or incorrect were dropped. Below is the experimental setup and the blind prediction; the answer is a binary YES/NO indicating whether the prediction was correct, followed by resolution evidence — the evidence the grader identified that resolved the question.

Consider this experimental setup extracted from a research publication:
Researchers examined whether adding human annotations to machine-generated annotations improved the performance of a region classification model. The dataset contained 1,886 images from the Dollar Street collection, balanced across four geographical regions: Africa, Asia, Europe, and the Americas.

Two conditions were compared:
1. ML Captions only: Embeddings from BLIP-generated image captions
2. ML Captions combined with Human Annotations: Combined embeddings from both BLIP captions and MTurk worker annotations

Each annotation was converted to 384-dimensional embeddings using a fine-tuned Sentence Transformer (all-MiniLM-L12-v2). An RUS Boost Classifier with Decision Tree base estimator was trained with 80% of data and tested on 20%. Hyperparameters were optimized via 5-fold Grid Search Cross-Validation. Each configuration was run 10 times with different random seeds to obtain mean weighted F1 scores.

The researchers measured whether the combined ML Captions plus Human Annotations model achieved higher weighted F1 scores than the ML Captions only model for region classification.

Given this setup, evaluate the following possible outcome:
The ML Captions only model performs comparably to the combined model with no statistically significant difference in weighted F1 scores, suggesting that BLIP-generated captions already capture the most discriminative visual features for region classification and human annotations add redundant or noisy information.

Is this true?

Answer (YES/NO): NO